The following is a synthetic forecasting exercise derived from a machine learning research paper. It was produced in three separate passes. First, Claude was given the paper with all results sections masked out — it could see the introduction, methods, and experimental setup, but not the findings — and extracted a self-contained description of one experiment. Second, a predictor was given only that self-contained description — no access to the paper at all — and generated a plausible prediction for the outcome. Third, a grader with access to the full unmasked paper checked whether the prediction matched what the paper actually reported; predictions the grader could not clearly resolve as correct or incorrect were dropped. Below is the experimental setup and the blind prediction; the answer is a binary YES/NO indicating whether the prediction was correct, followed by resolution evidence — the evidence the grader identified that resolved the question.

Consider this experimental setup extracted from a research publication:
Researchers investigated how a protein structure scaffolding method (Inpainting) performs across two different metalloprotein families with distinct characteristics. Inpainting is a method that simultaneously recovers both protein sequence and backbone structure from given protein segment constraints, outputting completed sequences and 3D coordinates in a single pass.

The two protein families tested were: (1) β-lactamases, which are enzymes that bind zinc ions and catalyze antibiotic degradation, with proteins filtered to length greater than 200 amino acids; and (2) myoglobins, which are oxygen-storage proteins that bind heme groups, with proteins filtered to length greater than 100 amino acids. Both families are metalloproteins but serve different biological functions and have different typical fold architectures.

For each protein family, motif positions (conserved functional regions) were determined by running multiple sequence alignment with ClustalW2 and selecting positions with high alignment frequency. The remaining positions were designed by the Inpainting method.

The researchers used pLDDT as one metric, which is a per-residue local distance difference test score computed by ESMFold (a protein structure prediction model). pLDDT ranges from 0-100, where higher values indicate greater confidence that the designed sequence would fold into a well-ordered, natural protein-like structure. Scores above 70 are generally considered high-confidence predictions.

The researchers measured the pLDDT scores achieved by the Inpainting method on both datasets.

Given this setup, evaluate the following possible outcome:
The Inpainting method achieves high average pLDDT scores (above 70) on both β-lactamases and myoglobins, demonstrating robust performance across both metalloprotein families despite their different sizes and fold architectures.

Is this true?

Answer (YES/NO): NO